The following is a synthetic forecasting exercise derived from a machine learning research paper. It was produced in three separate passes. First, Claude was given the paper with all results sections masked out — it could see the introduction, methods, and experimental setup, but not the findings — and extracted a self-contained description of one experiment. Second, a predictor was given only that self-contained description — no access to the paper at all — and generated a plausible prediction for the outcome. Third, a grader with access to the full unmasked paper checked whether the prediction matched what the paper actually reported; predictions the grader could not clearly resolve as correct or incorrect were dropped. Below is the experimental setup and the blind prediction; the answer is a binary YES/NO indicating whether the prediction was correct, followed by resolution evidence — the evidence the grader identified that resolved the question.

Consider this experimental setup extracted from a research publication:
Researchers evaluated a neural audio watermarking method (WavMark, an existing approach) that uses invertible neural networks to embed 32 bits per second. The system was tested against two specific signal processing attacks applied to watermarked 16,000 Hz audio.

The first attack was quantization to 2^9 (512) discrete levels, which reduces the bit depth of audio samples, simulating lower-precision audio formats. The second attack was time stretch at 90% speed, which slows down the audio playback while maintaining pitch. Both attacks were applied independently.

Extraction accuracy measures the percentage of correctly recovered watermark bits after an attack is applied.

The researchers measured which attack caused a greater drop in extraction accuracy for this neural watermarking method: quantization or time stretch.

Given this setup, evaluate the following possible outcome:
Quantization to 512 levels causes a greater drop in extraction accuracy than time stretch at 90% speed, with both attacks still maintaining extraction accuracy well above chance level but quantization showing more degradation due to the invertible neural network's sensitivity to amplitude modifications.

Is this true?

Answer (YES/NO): NO